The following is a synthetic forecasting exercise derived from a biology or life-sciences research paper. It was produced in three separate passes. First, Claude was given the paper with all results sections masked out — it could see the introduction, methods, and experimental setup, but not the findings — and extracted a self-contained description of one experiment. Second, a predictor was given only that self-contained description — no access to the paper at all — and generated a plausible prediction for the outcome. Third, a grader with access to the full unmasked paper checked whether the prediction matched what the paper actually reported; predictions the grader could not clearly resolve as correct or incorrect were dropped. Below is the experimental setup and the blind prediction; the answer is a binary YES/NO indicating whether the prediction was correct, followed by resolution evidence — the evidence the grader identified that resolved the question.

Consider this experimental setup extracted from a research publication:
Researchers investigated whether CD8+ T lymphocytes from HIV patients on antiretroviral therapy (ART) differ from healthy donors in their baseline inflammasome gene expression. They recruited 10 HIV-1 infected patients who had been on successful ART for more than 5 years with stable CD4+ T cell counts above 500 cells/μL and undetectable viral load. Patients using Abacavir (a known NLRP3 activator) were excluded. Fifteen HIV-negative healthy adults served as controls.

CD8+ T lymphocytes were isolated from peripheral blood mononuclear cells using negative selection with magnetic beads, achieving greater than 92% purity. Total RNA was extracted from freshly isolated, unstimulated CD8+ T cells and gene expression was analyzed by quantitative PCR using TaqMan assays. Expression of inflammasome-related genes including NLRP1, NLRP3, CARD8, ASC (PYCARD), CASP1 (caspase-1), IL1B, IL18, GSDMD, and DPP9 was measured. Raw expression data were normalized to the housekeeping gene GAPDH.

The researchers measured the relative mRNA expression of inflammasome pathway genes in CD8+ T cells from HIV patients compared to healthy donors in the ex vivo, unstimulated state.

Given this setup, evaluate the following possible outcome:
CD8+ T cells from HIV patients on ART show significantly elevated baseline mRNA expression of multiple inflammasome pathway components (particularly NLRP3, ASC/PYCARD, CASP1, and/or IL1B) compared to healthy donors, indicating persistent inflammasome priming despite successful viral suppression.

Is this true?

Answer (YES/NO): NO